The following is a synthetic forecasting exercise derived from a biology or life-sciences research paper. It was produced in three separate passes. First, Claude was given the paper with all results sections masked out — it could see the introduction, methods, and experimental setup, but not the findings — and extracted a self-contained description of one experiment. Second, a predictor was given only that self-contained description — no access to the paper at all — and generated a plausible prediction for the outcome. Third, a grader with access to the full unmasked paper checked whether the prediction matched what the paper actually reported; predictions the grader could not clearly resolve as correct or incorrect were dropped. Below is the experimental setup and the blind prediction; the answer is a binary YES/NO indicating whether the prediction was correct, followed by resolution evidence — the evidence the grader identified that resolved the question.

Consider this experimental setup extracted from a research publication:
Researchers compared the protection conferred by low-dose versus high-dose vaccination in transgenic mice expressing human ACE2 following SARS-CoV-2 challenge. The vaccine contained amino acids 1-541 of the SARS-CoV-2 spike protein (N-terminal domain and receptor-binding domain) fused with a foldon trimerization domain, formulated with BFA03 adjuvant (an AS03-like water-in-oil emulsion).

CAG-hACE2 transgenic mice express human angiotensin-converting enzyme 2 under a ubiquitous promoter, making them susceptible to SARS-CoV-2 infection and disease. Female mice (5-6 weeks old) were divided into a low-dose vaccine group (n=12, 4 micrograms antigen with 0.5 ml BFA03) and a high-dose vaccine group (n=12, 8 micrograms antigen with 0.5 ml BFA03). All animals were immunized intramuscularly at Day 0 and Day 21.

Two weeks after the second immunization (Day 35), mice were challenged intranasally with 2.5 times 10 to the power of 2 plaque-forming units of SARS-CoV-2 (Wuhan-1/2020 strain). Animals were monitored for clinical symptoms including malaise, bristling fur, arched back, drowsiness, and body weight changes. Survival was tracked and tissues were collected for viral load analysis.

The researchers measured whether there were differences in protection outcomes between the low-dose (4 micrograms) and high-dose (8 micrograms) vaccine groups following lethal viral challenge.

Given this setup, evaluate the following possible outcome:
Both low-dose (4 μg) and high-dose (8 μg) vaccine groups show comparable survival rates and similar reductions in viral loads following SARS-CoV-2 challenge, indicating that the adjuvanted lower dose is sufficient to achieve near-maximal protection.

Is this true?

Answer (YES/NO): YES